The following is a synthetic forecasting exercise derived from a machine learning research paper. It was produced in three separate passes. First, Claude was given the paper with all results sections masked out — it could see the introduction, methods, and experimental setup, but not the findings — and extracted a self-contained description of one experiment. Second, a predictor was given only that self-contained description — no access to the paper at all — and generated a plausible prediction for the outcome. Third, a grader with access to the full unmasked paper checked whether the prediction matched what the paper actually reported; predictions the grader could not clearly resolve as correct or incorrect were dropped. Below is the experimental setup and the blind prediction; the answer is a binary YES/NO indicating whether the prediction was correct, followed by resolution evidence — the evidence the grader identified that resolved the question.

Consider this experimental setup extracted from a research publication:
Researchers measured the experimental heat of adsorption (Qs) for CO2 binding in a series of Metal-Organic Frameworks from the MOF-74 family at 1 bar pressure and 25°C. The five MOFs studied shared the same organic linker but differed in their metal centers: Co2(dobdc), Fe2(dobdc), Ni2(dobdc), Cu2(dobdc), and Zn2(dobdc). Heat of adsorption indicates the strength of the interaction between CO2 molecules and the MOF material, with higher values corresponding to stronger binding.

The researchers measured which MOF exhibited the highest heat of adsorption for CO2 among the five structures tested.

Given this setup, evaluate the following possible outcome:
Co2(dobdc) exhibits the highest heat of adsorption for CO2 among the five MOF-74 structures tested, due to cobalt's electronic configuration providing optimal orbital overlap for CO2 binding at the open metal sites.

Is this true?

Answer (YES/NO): NO